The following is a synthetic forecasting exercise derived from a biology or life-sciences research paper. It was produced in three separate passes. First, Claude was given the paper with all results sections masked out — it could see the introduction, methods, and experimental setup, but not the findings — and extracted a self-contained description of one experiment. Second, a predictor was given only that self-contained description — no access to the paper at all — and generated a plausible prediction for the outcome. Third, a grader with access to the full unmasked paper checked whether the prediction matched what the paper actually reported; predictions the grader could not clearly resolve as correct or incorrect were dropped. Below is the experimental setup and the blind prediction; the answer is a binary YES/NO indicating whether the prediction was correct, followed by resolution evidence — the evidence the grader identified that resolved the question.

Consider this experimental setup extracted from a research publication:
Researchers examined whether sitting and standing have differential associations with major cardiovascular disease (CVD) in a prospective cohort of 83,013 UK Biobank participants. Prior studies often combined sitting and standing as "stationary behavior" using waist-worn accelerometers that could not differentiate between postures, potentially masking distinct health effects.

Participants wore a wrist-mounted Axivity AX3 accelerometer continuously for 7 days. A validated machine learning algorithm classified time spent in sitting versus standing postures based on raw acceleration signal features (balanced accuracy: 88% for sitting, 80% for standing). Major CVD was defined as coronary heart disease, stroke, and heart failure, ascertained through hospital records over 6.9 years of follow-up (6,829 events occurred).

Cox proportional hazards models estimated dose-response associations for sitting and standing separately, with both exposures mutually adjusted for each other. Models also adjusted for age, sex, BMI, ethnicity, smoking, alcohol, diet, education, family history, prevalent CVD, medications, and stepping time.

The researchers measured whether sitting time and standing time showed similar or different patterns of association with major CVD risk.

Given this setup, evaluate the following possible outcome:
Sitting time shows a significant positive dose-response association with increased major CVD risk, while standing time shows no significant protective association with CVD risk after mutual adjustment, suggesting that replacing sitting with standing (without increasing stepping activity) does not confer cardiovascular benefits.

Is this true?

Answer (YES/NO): YES